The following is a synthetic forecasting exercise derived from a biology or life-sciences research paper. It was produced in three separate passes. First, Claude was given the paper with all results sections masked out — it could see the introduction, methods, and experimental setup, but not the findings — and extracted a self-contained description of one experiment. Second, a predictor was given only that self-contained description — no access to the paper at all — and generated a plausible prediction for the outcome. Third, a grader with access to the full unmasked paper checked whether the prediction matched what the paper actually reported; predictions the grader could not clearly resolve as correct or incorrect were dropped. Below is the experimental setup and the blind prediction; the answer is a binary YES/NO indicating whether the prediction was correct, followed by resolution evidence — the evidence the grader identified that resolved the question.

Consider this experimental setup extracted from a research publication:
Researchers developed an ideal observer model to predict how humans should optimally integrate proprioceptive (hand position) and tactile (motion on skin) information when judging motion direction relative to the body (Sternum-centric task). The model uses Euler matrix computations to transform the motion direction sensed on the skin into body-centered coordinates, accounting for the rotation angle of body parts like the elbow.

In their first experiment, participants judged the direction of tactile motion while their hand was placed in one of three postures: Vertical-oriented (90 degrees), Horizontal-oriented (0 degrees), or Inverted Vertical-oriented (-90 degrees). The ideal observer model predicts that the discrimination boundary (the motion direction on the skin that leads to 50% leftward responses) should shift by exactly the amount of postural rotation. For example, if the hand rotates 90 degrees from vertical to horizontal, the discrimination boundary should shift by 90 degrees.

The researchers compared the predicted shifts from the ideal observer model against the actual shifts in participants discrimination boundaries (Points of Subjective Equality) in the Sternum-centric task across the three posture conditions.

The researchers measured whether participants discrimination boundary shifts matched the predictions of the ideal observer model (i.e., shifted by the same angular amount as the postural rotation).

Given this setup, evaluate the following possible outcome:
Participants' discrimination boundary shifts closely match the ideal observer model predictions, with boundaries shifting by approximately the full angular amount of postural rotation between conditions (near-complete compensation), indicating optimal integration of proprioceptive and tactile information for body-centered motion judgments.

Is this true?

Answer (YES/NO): NO